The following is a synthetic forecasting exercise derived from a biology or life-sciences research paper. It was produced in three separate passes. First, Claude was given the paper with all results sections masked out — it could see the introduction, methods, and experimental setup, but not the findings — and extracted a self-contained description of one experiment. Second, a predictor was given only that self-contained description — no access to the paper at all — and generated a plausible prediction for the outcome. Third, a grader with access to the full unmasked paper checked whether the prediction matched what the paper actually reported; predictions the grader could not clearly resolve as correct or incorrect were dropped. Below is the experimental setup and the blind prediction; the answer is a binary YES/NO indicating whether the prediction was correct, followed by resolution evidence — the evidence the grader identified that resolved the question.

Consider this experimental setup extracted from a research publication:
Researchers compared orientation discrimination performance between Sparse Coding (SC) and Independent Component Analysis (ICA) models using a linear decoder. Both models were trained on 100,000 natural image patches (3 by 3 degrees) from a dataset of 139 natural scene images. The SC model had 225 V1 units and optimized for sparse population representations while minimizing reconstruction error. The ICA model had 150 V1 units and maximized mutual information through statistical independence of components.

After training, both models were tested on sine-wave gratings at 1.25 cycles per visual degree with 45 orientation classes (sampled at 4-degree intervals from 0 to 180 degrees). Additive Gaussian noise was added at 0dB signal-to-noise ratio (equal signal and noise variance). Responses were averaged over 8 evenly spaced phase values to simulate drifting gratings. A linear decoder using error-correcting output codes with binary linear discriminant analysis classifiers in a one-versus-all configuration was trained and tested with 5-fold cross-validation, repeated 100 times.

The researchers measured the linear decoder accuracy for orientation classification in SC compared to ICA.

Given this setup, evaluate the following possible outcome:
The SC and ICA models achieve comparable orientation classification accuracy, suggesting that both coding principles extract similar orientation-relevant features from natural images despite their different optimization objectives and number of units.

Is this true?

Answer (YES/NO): NO